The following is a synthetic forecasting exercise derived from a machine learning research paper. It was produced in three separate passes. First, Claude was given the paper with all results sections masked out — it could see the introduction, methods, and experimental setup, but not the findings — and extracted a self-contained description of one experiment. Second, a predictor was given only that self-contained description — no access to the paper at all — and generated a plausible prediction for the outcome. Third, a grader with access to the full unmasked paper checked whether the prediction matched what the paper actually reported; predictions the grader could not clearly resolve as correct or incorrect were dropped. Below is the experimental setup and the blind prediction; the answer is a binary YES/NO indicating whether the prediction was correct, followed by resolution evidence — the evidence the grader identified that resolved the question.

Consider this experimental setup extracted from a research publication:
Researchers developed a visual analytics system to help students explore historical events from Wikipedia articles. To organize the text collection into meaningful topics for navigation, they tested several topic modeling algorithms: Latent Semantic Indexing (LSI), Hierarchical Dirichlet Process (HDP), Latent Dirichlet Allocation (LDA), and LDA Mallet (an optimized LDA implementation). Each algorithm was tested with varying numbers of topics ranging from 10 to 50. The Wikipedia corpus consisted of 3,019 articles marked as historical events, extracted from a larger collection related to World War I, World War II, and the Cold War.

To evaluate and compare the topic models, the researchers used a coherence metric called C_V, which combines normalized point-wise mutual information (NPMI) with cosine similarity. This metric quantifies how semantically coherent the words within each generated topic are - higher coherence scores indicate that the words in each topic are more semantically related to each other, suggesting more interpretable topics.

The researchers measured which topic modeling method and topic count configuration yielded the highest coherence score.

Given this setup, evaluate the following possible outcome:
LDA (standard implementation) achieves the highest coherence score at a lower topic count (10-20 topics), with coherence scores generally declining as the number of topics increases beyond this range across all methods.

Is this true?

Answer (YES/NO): NO